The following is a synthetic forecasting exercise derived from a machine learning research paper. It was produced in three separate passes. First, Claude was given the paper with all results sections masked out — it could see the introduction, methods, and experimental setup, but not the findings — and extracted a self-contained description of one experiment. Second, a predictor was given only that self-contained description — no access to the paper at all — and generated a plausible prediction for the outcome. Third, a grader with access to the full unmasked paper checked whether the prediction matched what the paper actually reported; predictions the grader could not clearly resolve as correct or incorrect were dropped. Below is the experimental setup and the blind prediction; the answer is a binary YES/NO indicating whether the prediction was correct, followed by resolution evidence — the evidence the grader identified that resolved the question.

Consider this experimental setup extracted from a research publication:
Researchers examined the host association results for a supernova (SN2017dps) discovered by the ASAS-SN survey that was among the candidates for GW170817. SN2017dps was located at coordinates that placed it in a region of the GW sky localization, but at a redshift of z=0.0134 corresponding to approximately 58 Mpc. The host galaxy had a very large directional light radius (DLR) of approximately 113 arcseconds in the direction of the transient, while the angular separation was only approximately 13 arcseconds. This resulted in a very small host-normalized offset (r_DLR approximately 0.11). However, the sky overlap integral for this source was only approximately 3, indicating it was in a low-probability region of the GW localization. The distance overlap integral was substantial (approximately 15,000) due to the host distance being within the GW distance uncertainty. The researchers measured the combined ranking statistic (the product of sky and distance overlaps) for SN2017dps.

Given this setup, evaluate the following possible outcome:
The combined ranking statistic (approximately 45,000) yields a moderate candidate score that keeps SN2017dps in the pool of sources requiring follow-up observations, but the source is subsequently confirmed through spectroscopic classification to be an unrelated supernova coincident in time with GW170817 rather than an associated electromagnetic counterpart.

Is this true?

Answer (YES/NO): NO